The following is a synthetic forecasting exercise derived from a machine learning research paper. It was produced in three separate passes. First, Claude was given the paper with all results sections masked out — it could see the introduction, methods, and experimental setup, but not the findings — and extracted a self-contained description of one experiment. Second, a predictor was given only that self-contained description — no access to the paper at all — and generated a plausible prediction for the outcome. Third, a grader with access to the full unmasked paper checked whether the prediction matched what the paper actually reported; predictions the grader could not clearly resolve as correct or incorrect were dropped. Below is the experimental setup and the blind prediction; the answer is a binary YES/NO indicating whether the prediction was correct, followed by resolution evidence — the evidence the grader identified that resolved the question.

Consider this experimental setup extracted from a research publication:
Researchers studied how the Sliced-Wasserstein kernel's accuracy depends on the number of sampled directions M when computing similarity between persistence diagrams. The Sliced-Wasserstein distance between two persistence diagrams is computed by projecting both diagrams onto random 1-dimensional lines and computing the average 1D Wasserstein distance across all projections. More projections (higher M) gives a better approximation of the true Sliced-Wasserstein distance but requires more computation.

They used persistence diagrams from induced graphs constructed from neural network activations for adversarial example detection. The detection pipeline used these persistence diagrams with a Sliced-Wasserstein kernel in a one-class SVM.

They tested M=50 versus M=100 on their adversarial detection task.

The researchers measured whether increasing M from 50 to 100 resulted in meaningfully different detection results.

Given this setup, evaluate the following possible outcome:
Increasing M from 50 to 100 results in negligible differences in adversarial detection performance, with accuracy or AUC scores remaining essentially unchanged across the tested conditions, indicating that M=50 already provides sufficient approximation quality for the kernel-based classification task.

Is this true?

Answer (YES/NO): YES